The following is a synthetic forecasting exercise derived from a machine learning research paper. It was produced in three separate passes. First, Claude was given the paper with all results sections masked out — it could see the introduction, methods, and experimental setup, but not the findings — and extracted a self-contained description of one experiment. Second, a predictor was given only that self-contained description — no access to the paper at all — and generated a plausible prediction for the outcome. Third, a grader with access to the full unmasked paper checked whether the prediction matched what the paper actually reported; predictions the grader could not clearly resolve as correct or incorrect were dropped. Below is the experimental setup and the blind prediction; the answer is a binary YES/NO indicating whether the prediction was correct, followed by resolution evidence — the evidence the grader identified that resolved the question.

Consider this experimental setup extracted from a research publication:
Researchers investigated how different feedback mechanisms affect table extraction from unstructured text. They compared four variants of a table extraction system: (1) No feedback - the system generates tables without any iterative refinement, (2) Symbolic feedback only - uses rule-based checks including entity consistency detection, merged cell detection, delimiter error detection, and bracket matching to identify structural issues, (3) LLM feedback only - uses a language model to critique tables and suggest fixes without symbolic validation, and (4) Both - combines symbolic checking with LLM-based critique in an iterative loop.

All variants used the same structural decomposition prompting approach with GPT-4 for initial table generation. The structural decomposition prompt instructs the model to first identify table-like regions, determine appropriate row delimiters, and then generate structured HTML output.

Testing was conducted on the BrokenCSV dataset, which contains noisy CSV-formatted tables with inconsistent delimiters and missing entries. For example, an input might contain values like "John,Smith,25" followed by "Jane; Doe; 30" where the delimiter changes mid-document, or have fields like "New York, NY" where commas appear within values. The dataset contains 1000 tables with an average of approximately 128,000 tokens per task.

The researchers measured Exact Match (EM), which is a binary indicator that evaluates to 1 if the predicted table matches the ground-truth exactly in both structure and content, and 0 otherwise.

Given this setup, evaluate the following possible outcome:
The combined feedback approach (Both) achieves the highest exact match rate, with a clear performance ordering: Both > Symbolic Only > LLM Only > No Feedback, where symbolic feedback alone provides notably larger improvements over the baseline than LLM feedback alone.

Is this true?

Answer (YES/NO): NO